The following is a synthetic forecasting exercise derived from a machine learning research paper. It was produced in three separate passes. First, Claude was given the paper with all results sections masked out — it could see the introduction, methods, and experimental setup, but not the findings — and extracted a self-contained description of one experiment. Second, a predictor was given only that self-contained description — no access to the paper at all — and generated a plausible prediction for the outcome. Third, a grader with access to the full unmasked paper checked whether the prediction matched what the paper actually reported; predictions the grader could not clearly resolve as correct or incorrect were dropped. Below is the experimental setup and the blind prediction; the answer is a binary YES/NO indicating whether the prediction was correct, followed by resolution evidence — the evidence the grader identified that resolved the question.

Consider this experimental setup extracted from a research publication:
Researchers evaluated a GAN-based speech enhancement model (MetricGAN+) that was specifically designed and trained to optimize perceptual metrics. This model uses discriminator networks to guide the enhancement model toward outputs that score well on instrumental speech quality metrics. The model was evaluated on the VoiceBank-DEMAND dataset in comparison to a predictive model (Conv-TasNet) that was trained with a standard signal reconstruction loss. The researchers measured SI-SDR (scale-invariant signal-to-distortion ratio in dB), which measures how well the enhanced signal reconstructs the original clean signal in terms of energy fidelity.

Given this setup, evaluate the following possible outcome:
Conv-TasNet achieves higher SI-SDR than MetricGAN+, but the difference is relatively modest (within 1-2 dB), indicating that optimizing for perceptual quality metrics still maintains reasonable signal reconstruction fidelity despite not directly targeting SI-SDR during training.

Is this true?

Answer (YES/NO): NO